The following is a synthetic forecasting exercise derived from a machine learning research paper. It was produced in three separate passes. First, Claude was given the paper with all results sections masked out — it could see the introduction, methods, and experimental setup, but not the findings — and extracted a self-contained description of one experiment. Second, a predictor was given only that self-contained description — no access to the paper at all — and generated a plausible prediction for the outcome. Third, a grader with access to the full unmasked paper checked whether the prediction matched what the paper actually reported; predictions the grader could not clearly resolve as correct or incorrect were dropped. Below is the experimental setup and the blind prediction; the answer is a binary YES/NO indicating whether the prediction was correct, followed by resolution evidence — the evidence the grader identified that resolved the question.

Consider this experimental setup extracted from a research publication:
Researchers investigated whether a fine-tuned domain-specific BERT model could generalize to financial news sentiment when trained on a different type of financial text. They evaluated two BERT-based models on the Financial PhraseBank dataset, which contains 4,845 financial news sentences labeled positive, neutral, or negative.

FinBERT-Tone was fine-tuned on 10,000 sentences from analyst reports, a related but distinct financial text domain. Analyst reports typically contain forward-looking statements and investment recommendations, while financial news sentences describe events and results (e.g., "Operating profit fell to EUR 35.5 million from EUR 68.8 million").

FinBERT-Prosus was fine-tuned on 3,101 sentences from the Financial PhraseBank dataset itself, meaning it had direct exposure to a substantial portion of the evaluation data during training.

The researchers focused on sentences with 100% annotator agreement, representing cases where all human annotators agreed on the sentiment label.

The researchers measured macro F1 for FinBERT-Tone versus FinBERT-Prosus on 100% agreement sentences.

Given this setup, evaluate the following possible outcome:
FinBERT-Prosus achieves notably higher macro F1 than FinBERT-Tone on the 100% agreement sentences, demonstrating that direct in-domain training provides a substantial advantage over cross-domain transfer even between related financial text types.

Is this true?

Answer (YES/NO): YES